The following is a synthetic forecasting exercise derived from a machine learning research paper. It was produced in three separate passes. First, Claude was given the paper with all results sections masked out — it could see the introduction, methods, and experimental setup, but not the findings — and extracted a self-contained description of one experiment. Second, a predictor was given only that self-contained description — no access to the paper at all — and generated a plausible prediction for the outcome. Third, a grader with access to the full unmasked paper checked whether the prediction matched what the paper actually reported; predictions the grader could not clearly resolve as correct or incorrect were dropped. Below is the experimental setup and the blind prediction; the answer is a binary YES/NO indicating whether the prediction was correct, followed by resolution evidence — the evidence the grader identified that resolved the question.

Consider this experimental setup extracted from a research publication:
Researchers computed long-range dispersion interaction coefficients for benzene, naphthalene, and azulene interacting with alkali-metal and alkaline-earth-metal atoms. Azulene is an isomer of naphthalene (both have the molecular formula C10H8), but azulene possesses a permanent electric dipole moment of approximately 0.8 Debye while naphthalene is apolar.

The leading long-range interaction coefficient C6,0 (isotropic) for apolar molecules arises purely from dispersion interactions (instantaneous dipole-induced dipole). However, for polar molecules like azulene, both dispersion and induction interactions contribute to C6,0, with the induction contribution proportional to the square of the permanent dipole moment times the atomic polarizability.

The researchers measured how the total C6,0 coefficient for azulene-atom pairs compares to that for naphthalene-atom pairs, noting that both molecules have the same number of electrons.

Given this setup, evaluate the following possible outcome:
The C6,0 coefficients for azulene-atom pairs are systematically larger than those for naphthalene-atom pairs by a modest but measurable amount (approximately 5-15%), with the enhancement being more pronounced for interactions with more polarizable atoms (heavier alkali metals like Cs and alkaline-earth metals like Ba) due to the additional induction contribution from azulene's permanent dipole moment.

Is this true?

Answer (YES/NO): NO